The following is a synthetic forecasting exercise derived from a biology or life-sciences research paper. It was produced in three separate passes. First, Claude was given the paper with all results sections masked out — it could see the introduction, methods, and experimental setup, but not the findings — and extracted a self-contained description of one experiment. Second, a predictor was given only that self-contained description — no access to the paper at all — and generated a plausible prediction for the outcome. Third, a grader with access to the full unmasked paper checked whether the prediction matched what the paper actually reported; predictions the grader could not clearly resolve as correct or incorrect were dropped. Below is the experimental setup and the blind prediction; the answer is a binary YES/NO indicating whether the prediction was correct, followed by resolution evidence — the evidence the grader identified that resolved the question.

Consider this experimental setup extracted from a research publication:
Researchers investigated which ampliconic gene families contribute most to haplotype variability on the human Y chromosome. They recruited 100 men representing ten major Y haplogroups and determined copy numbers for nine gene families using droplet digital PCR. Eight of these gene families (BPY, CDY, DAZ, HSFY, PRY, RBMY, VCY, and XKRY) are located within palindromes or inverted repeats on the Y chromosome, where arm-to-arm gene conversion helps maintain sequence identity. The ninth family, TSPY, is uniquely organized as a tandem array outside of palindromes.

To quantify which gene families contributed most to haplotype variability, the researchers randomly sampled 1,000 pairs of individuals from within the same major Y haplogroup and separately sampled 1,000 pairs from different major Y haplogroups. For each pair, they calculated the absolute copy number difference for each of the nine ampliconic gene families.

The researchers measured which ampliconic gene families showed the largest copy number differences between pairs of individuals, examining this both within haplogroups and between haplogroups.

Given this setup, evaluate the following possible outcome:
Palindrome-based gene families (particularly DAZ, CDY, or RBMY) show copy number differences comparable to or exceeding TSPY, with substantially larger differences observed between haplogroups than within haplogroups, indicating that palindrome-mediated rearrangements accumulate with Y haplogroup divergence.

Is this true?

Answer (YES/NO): NO